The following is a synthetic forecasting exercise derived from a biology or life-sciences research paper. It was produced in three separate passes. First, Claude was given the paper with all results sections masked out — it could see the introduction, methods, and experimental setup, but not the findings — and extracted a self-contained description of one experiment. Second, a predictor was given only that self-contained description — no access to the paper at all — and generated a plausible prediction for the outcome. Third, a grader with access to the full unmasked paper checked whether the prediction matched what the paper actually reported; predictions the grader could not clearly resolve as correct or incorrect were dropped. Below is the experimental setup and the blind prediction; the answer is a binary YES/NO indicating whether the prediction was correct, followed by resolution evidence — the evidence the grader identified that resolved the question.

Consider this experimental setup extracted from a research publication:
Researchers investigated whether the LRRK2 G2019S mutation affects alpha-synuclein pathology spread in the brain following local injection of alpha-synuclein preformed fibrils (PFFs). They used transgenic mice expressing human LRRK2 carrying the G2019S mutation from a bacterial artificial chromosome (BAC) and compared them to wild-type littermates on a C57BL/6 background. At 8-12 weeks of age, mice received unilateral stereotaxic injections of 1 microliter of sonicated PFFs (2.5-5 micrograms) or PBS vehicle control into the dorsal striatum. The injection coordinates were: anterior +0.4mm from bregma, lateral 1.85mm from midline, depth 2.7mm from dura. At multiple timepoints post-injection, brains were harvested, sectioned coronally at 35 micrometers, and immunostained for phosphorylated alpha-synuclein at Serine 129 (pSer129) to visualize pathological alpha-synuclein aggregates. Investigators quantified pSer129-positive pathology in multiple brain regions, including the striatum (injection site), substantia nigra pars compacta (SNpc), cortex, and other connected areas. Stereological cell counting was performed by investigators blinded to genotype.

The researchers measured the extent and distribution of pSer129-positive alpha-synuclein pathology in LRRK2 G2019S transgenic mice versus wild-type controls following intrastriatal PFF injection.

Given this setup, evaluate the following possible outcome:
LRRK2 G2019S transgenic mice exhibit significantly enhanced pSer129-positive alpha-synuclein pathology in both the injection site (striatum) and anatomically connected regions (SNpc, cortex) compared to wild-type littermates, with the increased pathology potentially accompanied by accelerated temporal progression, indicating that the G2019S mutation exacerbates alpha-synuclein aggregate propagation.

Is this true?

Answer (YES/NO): YES